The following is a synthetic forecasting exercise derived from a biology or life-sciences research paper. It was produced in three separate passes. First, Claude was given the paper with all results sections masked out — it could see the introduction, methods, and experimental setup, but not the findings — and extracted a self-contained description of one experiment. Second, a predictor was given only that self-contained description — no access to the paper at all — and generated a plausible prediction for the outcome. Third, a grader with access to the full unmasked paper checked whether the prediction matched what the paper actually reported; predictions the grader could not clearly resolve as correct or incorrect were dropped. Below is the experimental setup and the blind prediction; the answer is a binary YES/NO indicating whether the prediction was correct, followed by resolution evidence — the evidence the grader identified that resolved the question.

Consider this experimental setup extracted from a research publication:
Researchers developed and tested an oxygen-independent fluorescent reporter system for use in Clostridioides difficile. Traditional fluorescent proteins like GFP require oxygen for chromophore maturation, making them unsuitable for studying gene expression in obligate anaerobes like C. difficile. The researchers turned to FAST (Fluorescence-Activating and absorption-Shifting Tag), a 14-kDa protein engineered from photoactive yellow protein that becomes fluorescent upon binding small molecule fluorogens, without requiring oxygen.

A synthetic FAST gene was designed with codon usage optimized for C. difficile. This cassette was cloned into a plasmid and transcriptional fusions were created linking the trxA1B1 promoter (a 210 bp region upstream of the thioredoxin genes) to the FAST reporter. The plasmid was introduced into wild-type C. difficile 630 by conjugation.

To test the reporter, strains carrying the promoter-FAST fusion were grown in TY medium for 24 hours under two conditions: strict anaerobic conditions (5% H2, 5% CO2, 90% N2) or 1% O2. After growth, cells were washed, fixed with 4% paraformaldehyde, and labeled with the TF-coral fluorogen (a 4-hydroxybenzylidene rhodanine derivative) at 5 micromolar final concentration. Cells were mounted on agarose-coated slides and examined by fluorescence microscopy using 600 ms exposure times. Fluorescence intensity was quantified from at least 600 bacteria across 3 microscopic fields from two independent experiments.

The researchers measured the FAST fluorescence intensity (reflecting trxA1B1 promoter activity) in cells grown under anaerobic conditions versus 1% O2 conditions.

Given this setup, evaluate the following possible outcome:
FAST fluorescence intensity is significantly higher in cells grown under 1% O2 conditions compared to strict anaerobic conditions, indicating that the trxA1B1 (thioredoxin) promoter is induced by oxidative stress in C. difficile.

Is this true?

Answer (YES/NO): YES